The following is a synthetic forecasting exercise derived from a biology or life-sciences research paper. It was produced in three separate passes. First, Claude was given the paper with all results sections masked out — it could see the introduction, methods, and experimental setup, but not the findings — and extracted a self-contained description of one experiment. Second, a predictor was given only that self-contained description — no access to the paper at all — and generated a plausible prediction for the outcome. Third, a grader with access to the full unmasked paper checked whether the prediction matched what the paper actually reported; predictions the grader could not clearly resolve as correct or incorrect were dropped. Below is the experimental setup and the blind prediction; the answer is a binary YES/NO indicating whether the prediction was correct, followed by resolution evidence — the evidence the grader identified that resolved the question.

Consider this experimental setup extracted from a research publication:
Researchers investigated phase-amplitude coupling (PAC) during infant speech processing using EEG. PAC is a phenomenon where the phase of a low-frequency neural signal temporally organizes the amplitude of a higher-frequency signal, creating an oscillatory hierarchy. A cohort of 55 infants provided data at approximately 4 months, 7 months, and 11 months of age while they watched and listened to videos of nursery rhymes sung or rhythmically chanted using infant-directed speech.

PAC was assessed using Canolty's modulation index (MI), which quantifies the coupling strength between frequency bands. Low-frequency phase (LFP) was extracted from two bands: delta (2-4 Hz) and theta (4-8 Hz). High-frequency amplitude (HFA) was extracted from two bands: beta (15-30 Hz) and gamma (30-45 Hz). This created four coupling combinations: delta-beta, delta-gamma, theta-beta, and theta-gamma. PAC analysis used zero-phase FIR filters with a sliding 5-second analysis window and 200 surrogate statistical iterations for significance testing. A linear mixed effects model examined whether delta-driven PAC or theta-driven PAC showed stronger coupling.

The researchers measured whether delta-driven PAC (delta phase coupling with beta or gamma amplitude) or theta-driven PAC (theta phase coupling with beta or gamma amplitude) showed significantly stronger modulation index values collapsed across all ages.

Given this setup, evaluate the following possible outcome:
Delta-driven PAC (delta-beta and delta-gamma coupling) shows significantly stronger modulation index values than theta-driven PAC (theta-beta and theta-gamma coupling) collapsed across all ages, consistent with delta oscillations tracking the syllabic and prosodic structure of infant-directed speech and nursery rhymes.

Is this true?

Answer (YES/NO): YES